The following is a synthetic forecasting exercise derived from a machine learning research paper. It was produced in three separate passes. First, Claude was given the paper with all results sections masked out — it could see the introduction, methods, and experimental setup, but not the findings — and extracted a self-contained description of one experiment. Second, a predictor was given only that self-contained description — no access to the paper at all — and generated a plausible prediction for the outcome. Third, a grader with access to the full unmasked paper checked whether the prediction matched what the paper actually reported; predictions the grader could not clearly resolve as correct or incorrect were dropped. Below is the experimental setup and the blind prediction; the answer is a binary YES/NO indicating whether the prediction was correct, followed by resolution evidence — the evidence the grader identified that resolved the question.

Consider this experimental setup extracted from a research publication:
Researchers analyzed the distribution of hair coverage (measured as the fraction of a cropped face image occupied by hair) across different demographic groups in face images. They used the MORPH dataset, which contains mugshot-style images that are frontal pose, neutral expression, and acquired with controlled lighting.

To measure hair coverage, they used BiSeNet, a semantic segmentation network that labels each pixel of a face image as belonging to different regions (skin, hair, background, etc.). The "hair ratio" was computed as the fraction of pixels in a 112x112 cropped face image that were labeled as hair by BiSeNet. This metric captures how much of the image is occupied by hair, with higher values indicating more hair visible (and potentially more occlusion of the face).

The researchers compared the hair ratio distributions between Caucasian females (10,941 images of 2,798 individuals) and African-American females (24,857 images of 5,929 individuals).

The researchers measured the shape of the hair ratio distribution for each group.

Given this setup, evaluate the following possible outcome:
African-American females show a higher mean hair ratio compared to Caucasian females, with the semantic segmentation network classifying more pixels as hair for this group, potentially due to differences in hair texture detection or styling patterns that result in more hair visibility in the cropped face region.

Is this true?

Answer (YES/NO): NO